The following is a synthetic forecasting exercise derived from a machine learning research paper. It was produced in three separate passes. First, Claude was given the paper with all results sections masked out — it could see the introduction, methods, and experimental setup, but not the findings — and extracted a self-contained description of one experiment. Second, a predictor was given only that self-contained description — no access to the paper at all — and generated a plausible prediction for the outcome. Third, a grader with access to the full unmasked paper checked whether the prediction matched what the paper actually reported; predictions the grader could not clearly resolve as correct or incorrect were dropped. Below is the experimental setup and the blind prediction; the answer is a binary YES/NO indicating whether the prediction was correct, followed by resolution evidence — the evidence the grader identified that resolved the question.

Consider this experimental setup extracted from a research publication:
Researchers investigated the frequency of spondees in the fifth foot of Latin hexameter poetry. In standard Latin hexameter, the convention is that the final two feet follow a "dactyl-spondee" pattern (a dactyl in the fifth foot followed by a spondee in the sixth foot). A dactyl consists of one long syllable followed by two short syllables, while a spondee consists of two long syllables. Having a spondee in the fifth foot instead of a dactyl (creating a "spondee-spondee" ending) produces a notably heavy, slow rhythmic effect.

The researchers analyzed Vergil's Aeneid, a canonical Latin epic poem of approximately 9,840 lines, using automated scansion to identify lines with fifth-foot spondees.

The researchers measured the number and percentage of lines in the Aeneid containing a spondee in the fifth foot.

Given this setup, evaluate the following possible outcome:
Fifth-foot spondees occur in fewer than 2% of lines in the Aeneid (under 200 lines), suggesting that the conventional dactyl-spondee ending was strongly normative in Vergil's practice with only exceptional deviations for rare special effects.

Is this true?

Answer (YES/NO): YES